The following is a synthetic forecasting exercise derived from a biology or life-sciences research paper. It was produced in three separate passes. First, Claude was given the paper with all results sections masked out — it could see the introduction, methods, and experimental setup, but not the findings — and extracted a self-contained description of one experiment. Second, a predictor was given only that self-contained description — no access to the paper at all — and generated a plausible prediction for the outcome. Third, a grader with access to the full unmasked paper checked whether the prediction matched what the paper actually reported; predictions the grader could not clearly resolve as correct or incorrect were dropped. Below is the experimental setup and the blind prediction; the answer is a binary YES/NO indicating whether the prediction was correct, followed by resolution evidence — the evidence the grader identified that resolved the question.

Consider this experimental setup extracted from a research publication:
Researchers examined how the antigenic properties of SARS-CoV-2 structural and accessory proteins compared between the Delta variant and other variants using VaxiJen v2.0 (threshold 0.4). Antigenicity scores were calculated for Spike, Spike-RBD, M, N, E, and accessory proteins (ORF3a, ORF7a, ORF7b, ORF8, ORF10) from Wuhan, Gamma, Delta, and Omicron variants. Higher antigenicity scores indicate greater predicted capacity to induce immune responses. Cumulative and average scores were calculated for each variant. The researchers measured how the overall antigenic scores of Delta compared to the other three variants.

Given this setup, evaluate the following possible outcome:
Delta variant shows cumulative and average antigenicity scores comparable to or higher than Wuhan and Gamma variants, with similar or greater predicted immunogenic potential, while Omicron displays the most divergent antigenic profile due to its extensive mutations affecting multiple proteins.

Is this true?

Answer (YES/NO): NO